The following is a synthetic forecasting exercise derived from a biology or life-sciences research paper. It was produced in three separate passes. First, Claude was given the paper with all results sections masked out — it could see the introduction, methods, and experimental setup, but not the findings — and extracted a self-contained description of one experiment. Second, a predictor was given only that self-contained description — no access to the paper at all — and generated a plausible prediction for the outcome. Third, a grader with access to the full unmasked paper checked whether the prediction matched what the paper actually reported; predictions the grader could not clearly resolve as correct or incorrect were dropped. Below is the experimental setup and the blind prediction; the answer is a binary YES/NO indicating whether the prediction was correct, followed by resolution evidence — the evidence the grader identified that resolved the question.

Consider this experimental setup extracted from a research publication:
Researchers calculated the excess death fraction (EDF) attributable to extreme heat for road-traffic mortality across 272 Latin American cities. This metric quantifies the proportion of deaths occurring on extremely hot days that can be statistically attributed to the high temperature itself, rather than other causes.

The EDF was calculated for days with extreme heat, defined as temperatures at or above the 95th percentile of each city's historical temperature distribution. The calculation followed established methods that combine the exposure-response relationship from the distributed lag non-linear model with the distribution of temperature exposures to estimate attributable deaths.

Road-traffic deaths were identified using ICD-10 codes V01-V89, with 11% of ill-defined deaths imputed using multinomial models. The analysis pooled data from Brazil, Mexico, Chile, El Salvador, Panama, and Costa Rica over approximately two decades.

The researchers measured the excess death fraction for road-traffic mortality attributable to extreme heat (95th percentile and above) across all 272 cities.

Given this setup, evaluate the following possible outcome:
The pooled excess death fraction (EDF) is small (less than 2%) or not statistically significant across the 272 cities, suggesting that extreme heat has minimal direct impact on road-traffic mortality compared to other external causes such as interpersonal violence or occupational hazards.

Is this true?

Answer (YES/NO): NO